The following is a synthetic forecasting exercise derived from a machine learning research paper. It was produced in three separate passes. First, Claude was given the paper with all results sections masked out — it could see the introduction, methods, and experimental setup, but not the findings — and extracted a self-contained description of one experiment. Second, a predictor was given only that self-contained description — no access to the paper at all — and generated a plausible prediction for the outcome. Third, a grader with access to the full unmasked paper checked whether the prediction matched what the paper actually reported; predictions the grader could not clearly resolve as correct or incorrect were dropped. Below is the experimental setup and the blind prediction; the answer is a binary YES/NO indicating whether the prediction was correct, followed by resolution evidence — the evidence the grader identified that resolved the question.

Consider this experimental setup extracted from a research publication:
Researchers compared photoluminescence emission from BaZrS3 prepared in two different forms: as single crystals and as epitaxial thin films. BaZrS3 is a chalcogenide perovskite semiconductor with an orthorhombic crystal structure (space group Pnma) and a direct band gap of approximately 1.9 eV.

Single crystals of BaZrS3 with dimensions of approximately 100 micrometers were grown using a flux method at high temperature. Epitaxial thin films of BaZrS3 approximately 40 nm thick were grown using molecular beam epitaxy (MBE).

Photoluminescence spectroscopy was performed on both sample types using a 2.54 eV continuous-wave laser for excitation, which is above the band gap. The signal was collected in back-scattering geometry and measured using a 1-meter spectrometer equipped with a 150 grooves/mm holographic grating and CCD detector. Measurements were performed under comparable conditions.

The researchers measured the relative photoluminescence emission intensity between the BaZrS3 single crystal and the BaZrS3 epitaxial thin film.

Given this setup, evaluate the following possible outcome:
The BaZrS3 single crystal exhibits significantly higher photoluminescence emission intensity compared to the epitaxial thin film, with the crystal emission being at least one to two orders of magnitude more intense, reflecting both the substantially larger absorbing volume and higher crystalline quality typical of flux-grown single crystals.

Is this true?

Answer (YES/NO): NO